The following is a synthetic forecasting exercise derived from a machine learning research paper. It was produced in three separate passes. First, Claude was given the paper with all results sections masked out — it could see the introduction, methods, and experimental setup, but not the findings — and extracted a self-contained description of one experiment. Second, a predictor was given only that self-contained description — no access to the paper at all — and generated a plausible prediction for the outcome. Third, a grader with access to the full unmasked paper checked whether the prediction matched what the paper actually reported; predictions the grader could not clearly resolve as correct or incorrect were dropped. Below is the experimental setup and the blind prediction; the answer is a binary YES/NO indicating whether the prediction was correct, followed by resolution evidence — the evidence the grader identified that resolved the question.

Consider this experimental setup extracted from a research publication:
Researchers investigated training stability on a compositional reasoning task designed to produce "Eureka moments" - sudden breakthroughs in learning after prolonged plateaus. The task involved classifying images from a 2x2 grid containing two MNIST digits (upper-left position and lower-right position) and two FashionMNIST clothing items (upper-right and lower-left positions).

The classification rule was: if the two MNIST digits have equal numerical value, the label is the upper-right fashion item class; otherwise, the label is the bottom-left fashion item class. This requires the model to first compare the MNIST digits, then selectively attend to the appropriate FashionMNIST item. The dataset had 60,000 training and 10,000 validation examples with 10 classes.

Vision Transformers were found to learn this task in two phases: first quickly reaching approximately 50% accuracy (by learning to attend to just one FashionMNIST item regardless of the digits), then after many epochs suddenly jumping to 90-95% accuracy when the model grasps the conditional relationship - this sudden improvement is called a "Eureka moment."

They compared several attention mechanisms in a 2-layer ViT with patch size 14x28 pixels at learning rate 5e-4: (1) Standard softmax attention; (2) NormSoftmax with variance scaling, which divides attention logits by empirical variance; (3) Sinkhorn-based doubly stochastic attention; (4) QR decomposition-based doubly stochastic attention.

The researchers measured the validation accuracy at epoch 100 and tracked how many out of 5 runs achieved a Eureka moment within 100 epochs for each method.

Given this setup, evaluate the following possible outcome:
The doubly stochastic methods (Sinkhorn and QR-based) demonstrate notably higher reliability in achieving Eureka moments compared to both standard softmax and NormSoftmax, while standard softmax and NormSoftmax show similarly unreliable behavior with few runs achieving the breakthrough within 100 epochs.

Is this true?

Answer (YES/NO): NO